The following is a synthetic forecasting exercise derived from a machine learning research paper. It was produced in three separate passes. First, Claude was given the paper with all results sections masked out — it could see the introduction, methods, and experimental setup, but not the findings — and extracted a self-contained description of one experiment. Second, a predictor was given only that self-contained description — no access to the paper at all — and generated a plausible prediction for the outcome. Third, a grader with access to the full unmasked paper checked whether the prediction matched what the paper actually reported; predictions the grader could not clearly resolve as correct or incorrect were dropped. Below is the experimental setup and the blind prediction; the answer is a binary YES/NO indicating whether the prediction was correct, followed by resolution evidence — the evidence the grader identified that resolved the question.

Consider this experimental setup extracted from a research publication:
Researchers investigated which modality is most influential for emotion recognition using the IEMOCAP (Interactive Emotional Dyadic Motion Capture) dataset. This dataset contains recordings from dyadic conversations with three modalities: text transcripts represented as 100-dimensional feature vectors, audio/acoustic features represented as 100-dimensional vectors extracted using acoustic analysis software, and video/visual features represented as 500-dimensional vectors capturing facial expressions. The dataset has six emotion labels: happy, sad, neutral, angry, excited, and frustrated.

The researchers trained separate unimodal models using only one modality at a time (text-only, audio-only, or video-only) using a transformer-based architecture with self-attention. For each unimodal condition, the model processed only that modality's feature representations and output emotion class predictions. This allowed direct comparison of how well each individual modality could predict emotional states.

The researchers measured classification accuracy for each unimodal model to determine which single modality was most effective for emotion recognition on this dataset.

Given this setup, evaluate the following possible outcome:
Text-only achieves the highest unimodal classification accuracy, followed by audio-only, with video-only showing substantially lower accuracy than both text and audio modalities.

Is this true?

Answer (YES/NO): NO